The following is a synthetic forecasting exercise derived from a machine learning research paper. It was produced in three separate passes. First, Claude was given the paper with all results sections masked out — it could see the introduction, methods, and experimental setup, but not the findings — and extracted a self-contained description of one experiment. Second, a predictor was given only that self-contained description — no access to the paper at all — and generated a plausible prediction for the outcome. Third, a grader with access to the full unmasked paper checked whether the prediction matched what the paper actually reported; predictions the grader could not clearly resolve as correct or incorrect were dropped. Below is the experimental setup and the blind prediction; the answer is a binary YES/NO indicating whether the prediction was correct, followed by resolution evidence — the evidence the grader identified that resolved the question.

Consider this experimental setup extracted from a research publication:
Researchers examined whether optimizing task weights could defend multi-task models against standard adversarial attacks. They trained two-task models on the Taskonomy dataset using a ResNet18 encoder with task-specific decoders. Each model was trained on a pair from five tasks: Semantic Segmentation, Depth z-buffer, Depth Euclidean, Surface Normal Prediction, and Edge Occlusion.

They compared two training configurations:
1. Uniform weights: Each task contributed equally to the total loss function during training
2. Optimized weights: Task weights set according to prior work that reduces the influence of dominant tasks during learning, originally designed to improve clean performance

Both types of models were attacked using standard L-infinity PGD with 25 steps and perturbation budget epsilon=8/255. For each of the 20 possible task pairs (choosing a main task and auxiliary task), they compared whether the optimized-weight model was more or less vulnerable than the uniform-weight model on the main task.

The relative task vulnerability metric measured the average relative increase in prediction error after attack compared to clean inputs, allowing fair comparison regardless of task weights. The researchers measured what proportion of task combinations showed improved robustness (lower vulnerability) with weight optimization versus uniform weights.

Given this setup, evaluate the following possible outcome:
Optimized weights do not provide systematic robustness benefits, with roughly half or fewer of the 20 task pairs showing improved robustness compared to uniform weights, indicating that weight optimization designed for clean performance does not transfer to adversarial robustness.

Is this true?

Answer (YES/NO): NO